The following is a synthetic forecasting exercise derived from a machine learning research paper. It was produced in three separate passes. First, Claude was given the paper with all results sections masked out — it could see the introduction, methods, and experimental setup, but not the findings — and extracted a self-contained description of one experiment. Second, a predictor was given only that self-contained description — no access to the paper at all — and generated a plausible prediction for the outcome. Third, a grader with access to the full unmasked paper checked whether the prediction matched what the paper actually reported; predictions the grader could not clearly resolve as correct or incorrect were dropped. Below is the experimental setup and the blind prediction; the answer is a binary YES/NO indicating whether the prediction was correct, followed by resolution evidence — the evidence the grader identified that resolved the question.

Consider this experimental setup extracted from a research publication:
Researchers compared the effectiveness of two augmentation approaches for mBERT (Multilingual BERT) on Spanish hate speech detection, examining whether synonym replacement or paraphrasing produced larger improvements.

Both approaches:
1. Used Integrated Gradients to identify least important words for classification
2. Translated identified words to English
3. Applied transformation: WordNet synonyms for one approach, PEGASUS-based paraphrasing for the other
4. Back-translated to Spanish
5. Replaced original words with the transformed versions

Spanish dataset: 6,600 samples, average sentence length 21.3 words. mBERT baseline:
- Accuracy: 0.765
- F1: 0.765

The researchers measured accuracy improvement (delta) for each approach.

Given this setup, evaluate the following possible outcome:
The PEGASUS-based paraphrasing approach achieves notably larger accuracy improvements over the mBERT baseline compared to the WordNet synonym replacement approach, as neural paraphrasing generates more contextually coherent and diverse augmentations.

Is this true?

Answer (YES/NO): NO